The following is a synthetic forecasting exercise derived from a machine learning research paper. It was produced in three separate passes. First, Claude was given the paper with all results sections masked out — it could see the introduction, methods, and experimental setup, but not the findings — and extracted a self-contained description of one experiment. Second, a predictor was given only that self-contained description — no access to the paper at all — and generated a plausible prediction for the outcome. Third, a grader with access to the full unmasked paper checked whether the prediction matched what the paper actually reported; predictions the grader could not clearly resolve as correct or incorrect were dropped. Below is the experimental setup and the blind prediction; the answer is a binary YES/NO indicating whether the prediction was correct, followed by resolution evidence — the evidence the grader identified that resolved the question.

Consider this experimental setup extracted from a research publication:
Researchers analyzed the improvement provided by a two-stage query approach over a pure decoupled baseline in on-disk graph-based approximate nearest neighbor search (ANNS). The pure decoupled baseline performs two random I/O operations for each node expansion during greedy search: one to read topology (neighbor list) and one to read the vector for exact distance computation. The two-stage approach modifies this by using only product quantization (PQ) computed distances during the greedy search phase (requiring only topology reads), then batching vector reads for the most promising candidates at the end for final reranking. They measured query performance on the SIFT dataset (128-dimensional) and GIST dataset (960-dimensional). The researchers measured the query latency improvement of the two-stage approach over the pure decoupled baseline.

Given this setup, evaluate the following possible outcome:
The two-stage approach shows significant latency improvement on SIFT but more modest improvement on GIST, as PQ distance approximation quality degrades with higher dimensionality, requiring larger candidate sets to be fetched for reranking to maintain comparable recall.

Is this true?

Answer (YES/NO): NO